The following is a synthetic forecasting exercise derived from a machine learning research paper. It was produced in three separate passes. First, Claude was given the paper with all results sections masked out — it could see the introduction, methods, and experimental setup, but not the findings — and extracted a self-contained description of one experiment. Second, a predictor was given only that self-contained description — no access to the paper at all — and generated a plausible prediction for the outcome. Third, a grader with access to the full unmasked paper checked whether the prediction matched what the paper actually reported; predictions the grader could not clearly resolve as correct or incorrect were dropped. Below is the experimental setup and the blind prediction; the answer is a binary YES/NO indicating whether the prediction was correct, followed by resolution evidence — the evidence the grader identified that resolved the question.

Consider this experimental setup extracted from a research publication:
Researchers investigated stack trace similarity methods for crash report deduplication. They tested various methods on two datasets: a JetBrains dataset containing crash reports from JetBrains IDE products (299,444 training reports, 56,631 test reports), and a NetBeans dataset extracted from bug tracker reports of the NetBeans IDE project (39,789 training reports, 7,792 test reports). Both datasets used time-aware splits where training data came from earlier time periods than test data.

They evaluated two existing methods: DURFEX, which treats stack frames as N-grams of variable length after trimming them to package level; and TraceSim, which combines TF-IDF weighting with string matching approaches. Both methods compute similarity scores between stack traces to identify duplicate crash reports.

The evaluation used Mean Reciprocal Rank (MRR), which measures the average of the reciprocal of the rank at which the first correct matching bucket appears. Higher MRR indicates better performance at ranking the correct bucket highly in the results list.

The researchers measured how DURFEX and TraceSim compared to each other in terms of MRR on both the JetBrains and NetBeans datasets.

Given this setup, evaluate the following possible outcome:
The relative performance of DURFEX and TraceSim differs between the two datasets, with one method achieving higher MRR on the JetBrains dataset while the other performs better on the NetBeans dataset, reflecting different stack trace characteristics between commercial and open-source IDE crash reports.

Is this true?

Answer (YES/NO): YES